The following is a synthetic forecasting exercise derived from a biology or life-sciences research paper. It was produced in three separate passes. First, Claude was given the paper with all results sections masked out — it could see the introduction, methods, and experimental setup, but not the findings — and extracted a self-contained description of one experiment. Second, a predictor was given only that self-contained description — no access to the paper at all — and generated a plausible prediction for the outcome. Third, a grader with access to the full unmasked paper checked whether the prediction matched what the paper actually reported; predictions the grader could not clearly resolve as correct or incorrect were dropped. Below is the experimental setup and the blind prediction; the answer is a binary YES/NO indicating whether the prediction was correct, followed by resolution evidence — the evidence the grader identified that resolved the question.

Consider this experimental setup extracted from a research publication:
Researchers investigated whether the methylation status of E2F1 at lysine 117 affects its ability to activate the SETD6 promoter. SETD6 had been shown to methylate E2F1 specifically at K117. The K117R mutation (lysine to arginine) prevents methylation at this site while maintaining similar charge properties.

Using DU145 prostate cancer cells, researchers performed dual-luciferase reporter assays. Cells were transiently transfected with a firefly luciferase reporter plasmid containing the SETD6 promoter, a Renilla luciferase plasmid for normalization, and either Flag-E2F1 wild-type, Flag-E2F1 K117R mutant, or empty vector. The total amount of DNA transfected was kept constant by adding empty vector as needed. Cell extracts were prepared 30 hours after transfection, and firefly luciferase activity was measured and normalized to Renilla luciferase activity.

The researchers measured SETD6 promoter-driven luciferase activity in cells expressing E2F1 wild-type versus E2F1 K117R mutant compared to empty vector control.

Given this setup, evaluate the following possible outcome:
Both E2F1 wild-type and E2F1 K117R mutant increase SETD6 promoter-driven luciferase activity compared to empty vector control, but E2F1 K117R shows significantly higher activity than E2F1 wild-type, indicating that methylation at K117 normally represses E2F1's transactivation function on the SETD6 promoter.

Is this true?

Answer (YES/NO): NO